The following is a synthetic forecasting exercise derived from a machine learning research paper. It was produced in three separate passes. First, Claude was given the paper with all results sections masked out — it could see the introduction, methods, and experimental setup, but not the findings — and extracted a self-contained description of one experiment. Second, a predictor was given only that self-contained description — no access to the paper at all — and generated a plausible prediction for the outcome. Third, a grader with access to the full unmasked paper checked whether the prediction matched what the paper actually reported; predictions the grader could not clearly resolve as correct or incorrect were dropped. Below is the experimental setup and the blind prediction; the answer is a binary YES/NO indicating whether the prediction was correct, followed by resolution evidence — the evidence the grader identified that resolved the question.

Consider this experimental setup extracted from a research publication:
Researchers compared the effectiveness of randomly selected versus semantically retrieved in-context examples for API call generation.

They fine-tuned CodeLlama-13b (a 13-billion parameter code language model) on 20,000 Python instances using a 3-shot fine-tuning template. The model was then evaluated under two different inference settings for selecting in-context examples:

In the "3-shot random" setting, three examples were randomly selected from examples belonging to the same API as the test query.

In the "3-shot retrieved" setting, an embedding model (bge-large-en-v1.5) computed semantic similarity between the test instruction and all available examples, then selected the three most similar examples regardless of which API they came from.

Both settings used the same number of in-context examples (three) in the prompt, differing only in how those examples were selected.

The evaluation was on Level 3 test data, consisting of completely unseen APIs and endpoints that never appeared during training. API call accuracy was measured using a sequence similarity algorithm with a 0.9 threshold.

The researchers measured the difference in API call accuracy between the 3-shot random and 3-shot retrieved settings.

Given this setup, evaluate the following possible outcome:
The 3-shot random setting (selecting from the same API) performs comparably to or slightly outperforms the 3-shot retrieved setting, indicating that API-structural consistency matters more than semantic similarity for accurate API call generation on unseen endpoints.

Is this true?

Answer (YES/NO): NO